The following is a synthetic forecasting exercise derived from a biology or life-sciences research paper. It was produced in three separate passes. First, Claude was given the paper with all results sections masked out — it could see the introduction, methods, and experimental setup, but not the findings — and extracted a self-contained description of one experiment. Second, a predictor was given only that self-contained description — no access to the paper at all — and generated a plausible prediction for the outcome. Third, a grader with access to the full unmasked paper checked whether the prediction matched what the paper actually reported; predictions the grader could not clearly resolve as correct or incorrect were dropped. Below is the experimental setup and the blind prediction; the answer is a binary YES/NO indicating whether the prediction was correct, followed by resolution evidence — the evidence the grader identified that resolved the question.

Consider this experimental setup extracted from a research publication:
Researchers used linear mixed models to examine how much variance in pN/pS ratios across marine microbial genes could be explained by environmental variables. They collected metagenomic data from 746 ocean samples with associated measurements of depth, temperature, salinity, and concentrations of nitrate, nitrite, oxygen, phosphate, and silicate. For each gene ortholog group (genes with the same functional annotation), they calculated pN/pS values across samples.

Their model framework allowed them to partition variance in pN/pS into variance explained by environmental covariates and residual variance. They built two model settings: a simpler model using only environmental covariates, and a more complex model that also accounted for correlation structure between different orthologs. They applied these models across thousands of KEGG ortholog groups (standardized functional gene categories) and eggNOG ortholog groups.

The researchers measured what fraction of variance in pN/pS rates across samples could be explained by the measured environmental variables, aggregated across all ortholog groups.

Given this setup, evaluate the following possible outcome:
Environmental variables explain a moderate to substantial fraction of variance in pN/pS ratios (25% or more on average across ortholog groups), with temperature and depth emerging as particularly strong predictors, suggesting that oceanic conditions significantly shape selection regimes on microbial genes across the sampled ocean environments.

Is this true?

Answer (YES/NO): NO